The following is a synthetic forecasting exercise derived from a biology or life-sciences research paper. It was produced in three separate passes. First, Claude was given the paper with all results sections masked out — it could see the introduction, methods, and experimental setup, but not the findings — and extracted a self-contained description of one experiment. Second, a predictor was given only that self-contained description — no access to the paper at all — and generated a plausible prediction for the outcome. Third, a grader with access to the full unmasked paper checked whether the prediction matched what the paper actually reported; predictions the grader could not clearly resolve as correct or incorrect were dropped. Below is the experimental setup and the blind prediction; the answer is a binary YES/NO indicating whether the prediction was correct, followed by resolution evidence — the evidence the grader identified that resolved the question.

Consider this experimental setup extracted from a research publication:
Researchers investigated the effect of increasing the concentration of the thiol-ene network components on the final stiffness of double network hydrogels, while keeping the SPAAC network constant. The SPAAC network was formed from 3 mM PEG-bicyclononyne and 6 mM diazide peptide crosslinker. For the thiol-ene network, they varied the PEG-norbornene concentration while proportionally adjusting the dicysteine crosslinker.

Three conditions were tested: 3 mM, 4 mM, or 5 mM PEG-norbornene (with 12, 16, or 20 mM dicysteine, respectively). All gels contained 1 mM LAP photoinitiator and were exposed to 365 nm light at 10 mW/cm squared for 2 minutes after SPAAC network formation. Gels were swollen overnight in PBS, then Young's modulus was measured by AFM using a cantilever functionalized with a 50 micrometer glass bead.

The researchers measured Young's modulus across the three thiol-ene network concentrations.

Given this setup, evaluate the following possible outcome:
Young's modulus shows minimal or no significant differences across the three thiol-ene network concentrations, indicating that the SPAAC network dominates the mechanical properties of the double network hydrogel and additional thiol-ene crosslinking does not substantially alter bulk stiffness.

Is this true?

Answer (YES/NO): YES